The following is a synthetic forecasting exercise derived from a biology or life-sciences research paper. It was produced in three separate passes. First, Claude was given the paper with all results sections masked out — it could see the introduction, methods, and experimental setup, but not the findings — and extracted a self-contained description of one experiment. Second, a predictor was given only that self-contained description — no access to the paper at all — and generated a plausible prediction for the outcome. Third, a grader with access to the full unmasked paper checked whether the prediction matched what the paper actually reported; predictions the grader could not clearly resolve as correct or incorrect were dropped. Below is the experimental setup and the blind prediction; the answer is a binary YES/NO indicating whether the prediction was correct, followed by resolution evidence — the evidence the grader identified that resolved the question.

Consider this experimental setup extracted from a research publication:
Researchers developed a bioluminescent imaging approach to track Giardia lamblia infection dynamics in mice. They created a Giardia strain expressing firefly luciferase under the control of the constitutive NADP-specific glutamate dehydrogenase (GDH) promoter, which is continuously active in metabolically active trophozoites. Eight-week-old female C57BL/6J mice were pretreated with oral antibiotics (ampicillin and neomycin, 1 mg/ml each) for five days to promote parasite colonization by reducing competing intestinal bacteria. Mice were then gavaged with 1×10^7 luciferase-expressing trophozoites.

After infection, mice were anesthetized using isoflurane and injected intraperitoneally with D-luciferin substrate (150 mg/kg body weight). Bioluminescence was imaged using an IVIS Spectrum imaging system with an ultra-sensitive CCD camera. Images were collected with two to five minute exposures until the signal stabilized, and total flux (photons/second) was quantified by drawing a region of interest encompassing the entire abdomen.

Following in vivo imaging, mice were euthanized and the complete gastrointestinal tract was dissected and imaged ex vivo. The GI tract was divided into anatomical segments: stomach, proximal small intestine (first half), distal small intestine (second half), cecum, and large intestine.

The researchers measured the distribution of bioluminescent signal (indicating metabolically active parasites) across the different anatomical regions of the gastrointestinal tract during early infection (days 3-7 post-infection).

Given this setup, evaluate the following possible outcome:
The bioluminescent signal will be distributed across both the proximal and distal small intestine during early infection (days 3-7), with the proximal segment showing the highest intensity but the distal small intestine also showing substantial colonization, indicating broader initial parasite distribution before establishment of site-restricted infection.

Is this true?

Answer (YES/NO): YES